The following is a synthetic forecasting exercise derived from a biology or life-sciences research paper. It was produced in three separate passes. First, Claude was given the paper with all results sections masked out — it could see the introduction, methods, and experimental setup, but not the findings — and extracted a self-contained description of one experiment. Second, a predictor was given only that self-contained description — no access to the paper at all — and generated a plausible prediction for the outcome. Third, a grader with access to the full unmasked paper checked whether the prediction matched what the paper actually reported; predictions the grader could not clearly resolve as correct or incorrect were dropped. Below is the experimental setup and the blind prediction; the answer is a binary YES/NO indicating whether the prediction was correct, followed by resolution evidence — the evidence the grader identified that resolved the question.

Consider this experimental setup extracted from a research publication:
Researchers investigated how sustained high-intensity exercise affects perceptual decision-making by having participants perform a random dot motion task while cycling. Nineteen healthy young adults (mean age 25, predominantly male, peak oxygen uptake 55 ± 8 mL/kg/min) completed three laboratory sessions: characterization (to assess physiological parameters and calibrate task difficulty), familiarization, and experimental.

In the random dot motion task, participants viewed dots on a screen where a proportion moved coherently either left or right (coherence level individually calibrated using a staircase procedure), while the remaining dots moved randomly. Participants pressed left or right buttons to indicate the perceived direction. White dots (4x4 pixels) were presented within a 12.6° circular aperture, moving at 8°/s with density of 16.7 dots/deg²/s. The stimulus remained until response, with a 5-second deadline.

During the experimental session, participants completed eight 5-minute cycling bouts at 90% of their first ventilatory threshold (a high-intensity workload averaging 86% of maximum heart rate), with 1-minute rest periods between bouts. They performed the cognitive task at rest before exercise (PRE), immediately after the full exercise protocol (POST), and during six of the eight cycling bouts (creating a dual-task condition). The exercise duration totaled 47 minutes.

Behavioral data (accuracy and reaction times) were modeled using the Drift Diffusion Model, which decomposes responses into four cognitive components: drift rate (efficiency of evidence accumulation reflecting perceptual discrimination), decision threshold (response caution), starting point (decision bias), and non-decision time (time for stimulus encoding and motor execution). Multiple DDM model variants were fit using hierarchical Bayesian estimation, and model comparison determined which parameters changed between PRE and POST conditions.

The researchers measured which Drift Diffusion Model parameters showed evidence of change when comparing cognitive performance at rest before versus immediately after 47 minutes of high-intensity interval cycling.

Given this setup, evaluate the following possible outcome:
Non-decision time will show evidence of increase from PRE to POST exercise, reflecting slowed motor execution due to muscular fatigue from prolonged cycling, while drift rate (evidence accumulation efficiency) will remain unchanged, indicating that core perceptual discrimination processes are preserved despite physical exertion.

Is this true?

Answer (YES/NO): NO